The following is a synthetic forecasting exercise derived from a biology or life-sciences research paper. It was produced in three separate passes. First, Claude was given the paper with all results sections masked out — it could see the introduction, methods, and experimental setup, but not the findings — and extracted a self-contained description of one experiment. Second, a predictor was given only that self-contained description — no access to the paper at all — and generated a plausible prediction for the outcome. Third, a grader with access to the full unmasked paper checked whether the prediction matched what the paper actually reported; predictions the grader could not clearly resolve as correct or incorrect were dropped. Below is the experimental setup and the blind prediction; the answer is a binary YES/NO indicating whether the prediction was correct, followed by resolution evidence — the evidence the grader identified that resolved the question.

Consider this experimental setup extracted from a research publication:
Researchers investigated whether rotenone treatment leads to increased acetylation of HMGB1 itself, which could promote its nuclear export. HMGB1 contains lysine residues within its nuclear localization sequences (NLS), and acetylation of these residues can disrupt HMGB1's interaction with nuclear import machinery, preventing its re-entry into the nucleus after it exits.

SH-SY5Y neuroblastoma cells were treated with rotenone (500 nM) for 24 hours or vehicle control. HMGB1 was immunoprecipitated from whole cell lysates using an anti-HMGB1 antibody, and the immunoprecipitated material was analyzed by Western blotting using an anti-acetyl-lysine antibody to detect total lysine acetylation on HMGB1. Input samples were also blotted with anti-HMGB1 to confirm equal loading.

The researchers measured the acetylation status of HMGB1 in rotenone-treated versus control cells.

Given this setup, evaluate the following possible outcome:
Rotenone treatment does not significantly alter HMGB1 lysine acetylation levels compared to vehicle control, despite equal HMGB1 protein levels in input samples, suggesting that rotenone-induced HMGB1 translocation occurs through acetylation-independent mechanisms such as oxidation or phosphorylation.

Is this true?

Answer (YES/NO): NO